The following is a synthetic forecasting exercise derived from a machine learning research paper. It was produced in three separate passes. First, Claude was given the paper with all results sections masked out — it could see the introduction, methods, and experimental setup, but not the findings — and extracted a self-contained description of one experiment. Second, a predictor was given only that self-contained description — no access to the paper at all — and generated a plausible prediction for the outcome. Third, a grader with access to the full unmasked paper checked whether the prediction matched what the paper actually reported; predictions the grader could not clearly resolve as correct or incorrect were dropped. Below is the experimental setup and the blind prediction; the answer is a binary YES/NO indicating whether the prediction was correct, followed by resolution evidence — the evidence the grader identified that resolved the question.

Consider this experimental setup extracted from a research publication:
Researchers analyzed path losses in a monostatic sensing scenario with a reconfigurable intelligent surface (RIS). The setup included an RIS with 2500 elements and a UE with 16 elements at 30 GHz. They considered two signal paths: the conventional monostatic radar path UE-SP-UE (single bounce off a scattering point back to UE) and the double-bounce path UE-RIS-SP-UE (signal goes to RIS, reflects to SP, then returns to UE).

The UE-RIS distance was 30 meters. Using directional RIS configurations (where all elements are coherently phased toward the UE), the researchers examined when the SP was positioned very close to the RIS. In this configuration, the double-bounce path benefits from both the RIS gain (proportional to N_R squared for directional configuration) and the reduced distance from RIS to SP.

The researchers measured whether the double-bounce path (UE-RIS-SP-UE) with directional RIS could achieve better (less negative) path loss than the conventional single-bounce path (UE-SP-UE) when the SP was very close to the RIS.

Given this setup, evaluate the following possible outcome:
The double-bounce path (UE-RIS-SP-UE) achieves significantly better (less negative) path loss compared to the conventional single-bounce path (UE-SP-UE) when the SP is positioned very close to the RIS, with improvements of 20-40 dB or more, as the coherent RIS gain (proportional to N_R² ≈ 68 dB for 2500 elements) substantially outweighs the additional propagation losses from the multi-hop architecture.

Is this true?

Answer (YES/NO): NO